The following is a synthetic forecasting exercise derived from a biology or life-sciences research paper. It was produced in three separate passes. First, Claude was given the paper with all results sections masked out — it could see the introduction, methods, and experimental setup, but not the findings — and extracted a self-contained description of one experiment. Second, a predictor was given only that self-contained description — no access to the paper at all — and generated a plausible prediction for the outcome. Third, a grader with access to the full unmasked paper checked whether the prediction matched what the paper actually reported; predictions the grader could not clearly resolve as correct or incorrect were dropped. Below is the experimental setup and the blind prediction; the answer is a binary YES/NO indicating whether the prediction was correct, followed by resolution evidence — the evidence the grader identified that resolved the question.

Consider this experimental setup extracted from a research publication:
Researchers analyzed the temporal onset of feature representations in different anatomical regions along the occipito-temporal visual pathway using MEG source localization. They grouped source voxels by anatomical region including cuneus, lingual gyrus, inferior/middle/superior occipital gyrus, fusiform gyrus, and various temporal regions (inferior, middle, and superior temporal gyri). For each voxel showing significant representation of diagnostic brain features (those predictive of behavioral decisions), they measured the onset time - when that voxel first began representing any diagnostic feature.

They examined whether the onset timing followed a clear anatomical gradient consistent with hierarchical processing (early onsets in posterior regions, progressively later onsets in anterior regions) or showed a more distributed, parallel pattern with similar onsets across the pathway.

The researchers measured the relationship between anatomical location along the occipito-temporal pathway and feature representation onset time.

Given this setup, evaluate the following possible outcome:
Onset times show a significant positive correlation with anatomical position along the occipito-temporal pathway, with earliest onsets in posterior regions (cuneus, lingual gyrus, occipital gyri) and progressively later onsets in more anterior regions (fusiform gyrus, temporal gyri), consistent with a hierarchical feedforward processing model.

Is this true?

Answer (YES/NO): YES